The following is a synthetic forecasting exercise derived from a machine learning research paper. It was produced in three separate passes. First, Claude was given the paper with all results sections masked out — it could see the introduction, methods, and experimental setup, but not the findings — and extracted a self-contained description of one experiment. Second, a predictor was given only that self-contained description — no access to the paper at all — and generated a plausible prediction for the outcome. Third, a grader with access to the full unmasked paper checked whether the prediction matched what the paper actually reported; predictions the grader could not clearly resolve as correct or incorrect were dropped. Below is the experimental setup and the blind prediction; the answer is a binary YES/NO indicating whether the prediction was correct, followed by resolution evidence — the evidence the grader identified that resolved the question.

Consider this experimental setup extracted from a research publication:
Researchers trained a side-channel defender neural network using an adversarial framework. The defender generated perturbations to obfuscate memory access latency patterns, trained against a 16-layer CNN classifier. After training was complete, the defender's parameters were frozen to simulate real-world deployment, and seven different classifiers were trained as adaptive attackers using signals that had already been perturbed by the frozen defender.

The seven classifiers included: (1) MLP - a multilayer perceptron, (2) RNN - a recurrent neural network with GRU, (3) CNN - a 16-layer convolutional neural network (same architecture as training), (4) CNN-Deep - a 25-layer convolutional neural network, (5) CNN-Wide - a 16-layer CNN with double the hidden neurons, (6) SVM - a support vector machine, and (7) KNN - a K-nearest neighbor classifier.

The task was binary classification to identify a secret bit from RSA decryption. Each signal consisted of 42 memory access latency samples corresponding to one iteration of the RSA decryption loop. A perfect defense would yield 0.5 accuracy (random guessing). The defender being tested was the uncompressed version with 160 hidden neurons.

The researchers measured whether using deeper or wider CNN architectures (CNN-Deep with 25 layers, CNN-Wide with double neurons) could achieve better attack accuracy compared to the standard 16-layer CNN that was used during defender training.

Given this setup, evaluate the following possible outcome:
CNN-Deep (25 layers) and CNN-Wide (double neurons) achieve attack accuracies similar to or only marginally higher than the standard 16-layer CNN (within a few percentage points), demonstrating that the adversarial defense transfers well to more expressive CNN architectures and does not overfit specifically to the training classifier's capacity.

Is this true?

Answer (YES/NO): YES